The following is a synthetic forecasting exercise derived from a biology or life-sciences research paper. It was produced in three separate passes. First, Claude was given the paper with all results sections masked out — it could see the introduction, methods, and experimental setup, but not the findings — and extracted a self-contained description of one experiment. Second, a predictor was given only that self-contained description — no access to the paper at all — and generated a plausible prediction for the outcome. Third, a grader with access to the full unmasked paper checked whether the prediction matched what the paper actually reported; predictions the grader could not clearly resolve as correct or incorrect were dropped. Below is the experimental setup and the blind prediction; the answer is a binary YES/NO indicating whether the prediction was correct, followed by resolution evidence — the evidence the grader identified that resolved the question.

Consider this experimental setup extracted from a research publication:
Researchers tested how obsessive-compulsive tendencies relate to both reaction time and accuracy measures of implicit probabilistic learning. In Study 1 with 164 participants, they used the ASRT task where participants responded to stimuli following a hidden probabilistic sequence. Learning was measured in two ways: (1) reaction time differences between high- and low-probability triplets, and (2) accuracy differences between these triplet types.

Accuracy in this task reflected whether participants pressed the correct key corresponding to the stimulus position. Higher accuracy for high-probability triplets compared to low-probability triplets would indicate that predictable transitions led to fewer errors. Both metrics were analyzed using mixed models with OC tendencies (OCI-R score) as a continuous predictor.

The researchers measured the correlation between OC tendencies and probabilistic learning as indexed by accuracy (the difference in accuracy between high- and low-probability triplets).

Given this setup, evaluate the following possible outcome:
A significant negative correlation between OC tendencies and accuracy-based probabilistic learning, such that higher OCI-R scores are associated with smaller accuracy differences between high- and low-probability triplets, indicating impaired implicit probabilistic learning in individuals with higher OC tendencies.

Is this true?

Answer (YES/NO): NO